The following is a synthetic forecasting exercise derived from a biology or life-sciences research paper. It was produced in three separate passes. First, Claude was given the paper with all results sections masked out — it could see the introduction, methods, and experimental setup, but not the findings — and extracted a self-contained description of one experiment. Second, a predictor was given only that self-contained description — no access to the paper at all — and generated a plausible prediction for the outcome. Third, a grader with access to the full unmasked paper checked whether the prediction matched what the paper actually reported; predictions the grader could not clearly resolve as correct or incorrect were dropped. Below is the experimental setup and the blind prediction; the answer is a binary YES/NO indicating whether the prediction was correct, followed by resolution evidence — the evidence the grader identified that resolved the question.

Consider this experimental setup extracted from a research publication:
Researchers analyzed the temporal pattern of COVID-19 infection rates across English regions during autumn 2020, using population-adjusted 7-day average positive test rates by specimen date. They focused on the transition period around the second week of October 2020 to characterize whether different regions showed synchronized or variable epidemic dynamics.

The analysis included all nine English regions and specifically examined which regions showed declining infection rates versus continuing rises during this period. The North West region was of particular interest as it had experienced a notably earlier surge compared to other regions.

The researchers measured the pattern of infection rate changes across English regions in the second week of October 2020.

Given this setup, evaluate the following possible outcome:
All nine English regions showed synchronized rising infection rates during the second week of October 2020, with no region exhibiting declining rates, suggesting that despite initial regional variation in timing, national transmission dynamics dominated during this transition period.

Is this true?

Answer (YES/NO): NO